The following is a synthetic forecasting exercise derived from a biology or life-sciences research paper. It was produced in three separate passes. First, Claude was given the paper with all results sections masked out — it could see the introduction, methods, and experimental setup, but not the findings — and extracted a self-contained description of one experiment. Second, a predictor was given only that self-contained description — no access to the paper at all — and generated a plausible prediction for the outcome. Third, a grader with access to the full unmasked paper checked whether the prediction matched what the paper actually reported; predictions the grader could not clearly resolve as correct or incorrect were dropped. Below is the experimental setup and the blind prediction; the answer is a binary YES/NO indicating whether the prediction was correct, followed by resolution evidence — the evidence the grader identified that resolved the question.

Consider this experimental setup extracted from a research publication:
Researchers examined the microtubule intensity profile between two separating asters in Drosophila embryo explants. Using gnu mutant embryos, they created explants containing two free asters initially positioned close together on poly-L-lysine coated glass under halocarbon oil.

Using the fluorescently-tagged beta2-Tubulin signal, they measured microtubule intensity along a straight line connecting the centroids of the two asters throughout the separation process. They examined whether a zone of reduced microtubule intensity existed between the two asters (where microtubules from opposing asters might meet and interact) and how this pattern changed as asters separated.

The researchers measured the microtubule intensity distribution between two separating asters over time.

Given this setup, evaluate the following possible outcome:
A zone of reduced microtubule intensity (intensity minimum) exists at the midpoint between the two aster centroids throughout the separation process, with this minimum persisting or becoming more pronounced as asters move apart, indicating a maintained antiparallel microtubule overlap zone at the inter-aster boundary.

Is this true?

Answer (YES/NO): NO